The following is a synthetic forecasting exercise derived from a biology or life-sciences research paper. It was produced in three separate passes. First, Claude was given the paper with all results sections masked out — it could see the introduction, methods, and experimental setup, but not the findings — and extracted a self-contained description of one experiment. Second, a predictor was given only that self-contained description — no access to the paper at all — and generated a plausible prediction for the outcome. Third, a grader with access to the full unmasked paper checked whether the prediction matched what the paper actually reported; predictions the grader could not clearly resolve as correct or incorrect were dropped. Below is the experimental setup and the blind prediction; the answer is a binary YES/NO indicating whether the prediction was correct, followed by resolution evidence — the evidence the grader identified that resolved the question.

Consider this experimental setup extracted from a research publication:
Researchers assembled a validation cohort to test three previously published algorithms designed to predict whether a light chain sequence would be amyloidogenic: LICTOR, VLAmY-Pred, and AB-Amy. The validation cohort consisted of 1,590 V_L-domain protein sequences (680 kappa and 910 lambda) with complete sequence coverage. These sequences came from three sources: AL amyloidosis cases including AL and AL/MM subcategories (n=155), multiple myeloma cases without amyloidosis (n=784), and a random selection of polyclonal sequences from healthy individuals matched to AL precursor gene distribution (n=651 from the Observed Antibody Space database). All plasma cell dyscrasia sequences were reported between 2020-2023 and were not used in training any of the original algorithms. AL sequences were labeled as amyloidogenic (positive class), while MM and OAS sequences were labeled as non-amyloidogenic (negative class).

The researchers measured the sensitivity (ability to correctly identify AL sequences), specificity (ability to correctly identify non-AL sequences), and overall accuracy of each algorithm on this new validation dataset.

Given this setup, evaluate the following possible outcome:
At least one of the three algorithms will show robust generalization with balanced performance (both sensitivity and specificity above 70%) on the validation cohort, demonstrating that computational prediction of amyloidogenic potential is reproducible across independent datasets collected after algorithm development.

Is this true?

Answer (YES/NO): NO